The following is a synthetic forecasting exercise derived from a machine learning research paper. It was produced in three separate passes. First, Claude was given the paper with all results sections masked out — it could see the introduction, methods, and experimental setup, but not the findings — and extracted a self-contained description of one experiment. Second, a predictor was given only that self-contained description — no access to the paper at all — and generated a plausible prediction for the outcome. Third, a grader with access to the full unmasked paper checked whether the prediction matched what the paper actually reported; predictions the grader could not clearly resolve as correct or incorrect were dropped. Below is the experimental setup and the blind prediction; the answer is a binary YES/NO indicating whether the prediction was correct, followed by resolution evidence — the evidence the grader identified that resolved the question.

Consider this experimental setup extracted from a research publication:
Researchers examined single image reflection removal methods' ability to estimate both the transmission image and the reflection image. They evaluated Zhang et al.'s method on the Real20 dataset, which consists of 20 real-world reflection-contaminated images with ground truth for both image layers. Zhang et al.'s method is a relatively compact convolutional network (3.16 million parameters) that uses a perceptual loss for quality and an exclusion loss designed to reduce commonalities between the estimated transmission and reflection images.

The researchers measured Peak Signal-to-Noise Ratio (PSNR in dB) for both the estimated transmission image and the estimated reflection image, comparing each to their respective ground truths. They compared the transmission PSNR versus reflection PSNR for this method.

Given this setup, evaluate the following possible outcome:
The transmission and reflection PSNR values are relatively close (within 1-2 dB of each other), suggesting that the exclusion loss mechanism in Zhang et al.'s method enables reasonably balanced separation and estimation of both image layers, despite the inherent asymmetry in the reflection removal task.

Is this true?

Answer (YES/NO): NO